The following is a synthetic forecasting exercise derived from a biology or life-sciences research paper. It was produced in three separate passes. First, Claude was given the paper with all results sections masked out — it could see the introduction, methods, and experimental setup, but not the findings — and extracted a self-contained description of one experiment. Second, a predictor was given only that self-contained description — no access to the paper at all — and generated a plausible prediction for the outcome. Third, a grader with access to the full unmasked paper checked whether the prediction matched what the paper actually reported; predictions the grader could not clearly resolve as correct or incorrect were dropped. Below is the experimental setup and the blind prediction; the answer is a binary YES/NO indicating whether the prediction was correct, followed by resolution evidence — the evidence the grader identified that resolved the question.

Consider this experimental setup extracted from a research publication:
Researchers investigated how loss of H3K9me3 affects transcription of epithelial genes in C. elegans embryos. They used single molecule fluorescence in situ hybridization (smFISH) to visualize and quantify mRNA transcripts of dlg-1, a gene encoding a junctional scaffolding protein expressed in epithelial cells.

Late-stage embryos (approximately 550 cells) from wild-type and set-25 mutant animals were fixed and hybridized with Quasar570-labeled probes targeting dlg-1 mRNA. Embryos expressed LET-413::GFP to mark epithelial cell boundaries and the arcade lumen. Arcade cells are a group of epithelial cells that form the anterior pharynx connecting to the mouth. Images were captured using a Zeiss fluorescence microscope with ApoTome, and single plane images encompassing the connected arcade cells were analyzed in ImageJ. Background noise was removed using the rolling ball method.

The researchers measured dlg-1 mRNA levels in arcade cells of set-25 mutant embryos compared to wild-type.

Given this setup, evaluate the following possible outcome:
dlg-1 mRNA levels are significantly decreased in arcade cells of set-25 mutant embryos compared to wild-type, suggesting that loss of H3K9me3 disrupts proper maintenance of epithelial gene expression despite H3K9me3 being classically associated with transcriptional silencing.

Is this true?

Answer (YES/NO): NO